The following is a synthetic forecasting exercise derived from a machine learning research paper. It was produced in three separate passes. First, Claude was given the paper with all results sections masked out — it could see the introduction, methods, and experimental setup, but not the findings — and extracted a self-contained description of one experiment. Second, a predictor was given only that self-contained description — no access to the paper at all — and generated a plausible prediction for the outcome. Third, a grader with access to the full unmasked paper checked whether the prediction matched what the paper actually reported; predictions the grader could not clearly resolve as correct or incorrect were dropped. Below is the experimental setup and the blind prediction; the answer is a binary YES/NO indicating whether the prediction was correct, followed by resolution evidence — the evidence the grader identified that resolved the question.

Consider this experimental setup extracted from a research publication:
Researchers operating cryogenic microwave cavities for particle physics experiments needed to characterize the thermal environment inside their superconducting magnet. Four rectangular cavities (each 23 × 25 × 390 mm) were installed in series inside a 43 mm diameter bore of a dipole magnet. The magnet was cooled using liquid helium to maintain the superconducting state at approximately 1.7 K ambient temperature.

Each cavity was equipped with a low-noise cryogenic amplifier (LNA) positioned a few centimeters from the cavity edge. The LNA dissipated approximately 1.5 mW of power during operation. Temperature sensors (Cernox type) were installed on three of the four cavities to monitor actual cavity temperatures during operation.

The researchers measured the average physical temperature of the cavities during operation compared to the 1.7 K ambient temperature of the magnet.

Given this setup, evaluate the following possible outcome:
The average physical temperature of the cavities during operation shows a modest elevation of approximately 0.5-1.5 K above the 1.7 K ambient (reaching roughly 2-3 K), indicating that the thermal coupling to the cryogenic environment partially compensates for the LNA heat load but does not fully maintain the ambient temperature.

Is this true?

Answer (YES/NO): NO